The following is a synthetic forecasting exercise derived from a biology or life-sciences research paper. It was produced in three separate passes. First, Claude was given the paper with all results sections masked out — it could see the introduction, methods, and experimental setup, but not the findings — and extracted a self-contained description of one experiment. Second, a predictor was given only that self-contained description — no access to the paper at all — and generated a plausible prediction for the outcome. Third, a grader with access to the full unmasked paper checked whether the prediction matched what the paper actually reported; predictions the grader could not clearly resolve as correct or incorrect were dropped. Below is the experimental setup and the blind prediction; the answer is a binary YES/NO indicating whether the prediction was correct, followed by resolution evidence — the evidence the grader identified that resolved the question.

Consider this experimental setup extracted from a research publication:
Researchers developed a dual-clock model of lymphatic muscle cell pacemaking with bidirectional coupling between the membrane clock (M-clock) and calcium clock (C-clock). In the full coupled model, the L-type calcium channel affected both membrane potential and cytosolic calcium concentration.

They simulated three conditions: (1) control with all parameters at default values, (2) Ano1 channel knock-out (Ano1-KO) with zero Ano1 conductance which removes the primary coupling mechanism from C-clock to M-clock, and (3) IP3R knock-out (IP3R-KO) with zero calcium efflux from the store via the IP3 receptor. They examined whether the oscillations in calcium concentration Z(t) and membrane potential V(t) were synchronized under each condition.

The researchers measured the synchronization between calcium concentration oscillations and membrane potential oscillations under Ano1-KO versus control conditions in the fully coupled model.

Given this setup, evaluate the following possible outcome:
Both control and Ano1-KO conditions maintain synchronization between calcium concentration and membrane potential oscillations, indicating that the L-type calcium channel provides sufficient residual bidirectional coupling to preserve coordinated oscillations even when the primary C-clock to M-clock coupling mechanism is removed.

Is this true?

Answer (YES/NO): NO